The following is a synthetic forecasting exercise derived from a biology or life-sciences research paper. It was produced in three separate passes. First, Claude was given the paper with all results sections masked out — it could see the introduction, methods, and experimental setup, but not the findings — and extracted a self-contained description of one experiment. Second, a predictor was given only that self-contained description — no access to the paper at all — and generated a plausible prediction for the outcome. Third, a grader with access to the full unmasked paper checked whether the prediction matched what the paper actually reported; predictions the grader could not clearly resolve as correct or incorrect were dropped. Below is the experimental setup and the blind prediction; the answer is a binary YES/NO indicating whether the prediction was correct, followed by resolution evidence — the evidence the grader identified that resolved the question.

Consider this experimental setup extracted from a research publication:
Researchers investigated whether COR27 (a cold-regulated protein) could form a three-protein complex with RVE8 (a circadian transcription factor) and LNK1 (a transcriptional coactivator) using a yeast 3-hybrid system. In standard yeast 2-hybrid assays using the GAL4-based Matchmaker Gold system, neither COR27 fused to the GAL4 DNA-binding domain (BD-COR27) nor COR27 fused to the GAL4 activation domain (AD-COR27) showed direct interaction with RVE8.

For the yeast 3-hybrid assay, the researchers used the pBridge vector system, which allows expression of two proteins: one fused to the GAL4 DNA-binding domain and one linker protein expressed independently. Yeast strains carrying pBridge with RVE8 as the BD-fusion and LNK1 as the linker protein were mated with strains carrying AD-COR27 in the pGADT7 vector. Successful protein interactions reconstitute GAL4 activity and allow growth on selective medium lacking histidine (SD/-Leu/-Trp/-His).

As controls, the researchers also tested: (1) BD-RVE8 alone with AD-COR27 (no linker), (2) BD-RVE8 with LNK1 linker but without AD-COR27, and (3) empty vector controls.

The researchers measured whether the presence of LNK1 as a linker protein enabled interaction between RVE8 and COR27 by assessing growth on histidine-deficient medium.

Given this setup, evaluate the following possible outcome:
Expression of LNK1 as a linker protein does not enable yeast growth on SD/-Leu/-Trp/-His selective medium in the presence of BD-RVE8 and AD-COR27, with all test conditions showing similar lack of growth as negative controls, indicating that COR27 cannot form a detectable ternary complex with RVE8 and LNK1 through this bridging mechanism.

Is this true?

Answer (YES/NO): NO